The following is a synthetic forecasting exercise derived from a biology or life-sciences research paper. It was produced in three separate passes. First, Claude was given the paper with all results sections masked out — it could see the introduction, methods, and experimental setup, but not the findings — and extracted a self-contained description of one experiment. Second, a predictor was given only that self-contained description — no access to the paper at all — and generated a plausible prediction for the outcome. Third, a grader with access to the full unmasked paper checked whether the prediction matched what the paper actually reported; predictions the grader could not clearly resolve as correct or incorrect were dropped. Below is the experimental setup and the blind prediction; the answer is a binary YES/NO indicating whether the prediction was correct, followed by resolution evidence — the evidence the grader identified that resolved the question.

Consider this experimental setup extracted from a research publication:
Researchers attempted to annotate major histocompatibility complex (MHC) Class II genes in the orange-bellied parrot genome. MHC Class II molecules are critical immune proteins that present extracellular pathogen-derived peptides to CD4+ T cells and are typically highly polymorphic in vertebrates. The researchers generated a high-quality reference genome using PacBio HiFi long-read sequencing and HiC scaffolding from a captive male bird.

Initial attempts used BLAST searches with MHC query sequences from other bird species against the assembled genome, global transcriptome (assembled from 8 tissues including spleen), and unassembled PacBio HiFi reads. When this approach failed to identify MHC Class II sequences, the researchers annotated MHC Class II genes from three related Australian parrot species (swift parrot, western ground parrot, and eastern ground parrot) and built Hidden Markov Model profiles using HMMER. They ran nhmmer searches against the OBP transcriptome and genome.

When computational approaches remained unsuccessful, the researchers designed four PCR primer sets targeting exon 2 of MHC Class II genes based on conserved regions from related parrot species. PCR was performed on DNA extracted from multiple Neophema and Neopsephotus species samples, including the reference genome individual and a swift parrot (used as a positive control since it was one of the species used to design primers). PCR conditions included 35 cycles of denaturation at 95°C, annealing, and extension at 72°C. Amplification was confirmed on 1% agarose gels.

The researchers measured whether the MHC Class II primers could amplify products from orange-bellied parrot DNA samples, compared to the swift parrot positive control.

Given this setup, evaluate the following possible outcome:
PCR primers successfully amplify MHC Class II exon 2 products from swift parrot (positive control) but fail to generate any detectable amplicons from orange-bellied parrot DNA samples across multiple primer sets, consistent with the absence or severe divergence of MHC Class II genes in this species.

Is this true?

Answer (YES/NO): NO